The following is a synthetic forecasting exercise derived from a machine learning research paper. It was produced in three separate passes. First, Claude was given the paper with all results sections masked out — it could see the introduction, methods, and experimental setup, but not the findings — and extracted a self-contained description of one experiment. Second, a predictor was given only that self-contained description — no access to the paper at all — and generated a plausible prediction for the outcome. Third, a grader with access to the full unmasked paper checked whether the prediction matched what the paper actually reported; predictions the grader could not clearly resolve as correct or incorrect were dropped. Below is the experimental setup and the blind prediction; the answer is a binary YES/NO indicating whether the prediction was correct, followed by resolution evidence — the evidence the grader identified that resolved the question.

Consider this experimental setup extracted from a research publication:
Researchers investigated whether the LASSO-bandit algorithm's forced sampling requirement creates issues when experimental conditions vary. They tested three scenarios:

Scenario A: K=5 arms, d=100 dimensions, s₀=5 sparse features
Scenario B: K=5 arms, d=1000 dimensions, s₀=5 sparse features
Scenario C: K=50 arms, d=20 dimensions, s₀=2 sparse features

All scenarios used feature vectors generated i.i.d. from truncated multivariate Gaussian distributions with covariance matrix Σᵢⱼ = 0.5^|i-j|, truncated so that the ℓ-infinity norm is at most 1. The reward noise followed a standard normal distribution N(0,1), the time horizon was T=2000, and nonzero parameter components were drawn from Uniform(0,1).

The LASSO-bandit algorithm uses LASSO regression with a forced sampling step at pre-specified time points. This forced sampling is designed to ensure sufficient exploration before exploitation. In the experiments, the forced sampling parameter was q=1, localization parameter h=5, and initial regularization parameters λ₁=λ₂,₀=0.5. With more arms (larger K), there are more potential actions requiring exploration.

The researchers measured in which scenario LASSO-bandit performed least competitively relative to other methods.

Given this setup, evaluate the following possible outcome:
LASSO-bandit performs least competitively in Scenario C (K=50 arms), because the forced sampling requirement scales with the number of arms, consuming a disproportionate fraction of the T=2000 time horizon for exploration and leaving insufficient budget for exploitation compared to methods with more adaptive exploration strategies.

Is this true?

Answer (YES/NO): NO